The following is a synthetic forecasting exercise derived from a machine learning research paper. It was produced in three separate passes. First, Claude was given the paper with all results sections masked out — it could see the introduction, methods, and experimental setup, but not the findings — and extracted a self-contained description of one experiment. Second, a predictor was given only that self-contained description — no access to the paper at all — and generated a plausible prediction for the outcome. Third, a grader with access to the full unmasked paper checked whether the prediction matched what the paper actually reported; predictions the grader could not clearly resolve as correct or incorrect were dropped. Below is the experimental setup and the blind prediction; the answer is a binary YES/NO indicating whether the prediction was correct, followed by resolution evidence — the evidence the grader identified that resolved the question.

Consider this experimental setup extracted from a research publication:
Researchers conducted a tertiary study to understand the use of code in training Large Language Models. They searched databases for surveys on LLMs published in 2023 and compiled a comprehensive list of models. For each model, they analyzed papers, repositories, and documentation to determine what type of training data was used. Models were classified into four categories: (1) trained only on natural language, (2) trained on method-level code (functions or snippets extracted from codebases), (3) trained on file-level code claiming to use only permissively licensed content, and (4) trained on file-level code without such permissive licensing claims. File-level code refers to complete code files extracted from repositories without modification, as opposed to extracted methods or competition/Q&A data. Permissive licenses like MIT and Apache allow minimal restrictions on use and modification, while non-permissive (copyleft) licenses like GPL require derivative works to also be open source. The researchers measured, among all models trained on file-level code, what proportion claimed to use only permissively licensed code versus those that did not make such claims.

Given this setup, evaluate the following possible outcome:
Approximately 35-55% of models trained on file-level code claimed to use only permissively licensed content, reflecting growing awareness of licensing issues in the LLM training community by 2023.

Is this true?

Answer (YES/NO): YES